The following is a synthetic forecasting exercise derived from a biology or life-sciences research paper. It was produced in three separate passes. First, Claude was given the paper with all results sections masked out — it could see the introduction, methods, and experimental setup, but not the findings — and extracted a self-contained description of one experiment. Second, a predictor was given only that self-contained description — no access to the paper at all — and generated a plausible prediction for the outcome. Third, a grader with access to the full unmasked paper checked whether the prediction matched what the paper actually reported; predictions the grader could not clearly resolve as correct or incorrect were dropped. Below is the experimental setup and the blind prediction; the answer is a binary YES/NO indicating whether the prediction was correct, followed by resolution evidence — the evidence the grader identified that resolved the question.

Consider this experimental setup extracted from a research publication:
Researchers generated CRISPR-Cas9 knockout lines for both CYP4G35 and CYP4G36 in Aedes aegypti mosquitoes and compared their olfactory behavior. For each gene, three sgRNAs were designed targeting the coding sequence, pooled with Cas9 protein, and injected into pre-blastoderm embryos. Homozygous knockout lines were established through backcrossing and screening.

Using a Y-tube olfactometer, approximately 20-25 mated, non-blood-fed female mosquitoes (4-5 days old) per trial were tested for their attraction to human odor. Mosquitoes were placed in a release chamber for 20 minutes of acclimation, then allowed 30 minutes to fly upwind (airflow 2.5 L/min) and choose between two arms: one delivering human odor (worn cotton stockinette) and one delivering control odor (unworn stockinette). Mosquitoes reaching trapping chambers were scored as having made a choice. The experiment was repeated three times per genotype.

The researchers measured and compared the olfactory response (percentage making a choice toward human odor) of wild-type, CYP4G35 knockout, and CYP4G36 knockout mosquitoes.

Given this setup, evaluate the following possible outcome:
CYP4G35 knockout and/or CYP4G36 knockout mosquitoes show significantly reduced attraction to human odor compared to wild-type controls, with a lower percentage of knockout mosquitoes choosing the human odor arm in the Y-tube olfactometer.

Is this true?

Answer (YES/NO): YES